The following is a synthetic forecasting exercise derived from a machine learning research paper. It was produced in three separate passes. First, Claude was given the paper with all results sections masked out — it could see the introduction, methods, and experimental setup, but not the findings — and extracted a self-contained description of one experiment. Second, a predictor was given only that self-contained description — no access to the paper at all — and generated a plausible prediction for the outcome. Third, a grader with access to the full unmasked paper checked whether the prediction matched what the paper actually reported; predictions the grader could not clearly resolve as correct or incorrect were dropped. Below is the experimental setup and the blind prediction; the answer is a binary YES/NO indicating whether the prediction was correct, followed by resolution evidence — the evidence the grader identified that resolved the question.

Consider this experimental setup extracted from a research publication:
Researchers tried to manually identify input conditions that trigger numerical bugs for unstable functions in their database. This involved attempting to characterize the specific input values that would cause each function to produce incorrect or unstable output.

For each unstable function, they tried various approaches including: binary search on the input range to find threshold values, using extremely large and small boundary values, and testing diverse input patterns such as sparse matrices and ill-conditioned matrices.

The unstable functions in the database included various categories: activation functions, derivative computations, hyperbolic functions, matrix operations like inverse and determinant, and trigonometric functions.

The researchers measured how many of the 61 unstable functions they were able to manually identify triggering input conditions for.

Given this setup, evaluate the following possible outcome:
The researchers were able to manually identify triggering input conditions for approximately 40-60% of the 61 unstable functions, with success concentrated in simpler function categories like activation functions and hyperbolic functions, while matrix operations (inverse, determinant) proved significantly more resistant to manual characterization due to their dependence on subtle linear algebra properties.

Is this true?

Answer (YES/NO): NO